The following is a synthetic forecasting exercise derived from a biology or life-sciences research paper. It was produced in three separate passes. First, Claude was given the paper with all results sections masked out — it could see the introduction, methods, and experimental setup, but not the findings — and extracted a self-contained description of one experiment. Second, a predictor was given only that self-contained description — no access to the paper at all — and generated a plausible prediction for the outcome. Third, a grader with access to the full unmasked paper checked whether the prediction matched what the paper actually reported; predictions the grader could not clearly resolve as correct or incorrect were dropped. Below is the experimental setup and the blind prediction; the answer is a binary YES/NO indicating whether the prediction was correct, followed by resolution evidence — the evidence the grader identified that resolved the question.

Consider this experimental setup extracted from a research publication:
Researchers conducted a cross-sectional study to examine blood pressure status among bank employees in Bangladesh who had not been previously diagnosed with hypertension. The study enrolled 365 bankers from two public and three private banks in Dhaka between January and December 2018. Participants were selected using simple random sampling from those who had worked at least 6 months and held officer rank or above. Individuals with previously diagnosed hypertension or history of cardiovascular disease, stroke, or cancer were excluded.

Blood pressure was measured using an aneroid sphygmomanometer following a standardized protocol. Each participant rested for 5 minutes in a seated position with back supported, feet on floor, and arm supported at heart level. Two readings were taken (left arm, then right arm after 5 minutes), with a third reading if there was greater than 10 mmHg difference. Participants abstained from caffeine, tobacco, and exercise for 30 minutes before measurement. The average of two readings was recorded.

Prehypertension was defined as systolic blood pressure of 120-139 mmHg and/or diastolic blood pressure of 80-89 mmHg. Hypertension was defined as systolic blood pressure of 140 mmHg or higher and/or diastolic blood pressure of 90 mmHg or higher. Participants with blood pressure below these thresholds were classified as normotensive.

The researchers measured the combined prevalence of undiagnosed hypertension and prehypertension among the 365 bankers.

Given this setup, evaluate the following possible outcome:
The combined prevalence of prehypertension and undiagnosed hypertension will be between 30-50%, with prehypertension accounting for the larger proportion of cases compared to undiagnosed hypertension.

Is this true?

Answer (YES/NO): NO